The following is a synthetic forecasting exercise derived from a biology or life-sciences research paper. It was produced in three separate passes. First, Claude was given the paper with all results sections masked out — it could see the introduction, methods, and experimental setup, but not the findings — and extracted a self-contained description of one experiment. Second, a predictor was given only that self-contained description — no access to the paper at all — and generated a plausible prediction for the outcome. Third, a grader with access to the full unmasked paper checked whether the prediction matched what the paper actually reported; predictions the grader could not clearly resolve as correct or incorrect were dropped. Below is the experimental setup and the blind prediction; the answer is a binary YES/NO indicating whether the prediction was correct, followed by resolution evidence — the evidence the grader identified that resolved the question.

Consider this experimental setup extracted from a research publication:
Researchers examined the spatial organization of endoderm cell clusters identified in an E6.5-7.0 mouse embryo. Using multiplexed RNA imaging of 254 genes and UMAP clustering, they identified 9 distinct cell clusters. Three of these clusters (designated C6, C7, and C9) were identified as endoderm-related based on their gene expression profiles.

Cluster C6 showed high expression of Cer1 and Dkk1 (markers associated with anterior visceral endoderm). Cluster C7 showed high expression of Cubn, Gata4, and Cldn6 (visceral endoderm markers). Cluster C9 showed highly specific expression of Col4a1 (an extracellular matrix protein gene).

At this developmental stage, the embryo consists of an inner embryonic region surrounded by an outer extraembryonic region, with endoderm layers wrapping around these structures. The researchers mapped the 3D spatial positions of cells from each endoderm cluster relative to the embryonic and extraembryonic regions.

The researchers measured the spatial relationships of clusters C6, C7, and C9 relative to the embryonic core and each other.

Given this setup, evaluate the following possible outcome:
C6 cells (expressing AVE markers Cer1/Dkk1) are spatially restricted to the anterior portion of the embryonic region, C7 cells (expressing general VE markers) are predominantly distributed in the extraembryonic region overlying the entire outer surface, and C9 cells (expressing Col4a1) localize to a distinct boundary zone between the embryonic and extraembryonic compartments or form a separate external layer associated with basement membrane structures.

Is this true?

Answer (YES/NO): NO